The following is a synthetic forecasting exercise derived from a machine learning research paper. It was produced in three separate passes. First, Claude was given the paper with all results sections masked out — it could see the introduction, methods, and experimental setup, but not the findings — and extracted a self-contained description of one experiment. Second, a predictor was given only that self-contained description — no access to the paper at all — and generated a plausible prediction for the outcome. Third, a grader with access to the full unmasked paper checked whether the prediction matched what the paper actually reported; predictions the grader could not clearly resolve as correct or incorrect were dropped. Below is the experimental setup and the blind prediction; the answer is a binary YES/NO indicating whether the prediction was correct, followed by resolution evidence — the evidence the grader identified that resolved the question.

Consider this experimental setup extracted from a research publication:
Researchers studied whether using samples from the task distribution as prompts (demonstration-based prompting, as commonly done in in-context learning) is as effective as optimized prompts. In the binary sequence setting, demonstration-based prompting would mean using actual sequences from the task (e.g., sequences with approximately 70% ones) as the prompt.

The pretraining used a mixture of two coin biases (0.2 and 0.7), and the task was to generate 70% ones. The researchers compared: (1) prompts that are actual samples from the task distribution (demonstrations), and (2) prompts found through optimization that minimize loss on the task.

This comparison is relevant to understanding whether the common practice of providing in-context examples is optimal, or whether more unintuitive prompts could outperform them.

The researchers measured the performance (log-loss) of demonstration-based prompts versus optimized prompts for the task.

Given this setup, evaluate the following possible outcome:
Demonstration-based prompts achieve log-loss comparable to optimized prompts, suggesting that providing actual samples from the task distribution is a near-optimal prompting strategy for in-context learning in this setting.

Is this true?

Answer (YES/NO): NO